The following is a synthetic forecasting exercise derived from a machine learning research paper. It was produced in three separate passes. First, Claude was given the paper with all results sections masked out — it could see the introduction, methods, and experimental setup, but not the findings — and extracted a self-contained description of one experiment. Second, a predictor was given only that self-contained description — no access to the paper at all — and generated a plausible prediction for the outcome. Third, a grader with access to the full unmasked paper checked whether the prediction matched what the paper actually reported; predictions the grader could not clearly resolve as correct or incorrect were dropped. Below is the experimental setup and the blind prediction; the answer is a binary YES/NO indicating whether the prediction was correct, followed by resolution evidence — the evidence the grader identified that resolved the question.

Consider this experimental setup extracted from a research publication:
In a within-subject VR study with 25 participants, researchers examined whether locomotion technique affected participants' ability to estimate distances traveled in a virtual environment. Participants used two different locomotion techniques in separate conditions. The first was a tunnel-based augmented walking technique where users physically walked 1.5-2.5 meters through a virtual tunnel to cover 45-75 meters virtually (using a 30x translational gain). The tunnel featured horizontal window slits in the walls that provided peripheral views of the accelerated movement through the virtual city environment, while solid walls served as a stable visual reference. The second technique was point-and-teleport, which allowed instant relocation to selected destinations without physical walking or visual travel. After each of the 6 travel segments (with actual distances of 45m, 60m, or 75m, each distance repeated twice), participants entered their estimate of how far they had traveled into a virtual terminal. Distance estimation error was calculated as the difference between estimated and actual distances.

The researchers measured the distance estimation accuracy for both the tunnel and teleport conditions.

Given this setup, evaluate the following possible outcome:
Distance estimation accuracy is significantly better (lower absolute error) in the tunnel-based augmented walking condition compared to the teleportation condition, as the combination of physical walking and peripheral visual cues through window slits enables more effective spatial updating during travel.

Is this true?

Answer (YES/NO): NO